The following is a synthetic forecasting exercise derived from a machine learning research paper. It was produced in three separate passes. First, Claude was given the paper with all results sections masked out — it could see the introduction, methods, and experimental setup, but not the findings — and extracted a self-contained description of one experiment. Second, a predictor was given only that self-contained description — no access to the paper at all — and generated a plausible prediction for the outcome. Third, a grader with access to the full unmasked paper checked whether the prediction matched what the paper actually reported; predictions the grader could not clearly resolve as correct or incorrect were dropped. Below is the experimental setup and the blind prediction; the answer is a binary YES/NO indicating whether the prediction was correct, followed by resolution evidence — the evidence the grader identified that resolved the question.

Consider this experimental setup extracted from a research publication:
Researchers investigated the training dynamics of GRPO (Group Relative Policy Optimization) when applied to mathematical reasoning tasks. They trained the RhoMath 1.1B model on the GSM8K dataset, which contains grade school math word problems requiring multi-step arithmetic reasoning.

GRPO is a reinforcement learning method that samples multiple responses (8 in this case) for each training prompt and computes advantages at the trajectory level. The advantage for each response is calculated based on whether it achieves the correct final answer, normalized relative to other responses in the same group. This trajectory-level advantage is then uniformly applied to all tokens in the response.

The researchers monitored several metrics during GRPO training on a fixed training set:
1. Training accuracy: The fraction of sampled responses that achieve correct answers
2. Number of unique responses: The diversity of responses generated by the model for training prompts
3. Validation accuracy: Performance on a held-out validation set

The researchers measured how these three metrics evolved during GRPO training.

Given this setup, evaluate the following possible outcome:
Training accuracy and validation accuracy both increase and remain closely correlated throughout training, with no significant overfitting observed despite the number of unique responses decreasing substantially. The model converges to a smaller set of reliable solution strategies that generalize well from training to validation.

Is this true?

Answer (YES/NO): NO